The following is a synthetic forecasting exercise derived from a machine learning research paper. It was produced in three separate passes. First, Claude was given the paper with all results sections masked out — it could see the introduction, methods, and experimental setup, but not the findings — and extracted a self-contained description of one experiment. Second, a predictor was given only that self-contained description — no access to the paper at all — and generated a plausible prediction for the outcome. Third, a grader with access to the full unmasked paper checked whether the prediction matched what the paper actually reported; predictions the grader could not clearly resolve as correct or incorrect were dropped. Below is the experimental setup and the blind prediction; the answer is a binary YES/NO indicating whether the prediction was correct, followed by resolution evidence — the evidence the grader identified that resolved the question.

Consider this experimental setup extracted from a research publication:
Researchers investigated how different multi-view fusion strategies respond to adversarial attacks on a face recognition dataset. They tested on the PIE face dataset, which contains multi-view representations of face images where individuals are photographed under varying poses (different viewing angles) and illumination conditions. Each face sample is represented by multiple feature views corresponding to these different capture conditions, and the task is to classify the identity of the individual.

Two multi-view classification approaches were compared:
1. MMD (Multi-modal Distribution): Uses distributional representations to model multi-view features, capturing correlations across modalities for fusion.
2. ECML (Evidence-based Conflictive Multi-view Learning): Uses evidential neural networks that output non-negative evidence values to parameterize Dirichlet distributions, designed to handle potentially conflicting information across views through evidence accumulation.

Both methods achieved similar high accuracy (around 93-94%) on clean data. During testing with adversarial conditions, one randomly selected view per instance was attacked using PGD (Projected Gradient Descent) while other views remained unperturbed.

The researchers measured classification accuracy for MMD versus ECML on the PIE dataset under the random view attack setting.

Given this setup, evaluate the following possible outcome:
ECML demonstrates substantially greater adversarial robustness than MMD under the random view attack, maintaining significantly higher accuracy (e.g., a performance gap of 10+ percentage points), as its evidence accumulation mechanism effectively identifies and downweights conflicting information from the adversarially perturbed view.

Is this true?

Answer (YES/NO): NO